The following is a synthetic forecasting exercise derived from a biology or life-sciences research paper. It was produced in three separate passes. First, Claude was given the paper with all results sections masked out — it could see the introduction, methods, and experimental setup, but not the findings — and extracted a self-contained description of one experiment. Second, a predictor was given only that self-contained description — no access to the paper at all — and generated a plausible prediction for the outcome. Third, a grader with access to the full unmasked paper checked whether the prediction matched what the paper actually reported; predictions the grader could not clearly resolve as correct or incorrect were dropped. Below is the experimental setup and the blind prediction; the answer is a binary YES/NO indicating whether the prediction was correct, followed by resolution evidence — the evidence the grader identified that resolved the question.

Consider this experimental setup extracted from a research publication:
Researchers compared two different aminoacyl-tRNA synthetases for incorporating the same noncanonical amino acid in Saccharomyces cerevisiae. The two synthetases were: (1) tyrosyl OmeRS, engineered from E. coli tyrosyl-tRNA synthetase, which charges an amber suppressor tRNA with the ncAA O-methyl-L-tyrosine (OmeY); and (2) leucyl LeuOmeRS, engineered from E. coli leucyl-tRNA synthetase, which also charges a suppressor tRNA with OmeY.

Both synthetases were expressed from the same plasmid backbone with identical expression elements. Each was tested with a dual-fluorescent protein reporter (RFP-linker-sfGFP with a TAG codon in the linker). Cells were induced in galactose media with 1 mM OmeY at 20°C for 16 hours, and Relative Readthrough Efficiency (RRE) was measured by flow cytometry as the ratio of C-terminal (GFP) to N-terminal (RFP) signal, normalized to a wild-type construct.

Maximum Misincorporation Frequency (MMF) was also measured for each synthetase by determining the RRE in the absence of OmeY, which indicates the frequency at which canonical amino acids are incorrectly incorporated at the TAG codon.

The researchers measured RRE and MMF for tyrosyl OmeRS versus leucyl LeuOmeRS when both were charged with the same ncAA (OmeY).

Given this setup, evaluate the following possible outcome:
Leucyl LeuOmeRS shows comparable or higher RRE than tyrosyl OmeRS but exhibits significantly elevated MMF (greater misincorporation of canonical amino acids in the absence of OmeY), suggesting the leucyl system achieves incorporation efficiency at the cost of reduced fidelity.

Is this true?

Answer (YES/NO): NO